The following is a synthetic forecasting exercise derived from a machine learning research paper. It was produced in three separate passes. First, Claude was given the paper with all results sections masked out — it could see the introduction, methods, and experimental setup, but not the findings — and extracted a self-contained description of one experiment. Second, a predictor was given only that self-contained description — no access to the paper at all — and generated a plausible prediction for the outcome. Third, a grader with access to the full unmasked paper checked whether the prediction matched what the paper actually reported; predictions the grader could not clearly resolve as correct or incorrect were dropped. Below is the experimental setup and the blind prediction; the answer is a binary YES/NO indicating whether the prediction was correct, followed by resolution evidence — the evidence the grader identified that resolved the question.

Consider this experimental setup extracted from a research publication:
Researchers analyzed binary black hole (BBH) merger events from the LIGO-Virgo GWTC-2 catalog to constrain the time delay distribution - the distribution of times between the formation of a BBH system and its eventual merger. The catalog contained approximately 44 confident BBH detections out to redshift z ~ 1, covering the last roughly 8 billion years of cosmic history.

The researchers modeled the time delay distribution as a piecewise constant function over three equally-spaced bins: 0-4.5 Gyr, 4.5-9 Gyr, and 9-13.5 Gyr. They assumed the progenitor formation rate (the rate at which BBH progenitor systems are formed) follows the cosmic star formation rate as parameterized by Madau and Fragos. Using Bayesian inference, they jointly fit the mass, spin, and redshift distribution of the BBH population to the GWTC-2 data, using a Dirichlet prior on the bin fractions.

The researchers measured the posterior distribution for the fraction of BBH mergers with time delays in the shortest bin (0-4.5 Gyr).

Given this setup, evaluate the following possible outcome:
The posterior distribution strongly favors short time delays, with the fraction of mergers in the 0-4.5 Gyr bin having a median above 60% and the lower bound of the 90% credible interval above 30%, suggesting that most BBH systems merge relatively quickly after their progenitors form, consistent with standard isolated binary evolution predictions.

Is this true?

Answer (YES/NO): YES